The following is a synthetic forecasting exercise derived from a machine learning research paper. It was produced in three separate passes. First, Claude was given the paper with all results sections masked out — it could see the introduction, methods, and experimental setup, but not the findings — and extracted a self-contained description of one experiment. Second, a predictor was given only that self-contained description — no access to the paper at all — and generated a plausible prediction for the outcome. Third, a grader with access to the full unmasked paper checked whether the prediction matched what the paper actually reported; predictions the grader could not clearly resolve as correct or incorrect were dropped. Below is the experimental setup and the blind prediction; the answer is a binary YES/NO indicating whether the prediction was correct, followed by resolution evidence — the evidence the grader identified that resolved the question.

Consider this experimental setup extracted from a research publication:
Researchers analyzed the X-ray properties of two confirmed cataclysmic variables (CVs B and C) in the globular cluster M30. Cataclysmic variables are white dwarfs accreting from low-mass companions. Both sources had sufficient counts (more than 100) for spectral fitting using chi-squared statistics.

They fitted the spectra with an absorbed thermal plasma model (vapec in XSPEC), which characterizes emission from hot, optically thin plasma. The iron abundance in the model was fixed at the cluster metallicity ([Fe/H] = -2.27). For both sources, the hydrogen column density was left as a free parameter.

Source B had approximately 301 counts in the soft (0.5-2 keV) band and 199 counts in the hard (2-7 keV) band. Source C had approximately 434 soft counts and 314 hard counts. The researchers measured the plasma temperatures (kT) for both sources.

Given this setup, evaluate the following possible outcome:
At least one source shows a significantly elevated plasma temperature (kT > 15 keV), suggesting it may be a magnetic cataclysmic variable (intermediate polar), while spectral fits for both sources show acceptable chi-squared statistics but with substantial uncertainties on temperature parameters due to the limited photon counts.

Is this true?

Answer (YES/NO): NO